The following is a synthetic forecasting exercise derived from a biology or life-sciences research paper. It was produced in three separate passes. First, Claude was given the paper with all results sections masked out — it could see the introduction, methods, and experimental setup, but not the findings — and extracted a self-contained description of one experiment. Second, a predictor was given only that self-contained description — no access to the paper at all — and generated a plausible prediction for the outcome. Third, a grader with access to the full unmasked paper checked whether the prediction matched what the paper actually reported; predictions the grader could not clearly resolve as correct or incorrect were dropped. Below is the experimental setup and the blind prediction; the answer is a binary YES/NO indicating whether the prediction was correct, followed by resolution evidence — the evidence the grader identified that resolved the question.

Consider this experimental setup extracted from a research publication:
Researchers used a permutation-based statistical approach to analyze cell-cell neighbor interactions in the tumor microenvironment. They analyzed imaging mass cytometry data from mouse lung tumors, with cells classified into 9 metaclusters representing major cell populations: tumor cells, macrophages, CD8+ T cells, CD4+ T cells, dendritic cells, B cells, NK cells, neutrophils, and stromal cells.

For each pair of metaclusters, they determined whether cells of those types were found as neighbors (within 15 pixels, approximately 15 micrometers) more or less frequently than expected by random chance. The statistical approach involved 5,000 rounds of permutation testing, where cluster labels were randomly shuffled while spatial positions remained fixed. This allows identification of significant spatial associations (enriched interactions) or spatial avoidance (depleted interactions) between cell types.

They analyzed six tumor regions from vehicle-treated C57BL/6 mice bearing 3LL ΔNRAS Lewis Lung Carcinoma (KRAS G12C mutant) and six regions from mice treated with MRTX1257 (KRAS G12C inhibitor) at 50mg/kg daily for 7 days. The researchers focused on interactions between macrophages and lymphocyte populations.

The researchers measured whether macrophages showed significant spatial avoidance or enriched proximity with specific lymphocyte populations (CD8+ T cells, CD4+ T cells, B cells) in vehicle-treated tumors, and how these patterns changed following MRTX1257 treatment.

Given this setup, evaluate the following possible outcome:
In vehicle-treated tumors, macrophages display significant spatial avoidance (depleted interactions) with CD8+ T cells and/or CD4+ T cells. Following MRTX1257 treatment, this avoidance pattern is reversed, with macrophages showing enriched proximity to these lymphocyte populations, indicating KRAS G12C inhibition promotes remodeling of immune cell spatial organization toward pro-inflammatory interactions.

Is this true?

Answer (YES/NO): NO